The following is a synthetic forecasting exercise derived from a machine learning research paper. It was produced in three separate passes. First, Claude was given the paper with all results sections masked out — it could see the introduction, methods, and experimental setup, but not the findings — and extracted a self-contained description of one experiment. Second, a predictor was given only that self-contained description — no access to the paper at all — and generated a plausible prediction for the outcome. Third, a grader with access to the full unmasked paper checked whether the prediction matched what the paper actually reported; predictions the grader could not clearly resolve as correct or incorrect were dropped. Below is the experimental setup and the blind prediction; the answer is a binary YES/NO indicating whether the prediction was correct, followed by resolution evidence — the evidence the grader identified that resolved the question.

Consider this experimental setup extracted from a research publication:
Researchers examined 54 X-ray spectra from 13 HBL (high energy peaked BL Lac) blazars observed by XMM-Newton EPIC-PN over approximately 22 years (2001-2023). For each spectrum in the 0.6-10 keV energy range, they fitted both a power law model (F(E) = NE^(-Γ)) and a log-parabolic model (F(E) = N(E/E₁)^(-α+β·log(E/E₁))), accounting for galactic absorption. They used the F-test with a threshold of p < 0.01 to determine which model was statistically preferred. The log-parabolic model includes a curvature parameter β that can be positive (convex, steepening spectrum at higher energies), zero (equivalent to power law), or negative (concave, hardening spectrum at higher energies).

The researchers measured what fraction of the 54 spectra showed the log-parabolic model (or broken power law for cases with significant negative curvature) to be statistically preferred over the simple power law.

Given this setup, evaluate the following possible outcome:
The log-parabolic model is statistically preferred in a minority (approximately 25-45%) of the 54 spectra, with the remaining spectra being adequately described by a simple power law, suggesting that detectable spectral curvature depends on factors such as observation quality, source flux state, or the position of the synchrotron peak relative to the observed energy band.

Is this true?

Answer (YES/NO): NO